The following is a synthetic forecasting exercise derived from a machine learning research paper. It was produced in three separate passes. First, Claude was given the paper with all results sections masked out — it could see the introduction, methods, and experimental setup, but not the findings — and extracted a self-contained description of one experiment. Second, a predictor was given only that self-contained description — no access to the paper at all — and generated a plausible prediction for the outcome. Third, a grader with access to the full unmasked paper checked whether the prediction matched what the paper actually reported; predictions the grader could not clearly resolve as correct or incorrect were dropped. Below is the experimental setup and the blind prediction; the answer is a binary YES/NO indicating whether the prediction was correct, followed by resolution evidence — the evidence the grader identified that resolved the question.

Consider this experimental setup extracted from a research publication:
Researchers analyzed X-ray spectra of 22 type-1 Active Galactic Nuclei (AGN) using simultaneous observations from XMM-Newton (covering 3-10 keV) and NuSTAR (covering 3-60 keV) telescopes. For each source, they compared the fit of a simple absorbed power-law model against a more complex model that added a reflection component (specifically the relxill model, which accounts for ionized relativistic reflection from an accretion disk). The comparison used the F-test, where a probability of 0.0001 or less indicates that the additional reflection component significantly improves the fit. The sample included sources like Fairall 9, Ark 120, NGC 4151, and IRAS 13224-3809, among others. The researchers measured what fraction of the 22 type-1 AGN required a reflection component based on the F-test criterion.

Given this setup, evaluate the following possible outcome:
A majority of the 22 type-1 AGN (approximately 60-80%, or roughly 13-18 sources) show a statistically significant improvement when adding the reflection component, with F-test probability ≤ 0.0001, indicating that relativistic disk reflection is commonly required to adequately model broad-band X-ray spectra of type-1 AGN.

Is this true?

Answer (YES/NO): NO